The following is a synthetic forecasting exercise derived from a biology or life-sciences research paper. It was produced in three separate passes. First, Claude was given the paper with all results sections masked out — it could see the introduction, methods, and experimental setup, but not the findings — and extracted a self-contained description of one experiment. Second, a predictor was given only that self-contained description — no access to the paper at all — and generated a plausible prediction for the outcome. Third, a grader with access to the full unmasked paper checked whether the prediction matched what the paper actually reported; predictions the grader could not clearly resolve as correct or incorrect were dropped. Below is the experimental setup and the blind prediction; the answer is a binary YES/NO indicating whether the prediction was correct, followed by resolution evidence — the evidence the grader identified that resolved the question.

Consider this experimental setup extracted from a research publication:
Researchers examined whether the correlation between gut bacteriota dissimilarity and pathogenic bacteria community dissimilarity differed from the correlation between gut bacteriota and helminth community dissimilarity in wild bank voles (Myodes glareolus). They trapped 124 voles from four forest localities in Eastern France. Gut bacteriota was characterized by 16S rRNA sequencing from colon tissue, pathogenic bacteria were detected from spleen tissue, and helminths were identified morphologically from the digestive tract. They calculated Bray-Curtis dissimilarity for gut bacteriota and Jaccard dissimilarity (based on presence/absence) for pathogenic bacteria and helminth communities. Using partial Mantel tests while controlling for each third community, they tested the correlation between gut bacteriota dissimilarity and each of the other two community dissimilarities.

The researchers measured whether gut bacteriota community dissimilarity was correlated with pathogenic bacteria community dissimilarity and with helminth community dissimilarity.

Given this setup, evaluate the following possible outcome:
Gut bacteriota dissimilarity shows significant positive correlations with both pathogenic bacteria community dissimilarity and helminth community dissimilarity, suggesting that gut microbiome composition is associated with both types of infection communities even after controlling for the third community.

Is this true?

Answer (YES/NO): NO